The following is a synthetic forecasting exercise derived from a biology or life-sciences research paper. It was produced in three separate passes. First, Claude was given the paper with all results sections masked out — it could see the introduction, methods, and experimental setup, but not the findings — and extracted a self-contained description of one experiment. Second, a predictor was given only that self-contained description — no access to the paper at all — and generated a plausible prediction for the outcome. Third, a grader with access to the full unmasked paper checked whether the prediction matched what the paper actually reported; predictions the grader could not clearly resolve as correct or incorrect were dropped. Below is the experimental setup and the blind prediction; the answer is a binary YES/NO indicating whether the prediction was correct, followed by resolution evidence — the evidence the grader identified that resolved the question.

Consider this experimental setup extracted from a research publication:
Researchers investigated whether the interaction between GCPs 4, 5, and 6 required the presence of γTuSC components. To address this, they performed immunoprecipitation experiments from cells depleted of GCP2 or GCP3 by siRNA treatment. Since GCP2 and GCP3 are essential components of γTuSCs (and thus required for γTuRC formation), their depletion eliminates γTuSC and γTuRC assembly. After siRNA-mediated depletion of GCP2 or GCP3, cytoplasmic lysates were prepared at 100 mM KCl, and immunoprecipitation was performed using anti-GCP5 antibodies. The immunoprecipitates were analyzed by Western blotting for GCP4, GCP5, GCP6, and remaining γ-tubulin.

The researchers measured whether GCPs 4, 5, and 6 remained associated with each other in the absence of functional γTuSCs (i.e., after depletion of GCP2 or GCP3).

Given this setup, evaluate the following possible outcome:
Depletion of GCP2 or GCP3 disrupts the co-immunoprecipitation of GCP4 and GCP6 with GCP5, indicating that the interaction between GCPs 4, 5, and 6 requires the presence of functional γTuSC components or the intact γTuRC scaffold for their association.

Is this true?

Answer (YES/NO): NO